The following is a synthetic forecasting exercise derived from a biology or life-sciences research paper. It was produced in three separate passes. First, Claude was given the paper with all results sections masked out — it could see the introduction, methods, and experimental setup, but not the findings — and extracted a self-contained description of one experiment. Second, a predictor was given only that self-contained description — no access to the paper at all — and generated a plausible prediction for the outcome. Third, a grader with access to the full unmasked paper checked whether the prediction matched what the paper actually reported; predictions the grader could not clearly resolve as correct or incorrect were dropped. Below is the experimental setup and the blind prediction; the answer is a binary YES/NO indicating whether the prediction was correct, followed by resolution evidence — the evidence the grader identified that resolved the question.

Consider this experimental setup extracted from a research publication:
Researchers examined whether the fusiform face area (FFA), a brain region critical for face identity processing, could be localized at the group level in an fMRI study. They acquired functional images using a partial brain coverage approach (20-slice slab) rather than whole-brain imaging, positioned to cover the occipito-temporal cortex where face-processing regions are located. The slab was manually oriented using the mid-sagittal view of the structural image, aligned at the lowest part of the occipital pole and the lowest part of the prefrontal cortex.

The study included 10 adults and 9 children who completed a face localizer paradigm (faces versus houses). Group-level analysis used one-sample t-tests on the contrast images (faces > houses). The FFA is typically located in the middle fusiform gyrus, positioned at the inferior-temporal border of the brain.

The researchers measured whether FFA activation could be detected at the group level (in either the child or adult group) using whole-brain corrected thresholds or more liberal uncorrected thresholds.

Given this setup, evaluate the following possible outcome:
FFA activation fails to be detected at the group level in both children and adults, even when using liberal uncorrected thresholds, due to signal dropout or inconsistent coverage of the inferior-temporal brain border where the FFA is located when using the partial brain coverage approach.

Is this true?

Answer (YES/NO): YES